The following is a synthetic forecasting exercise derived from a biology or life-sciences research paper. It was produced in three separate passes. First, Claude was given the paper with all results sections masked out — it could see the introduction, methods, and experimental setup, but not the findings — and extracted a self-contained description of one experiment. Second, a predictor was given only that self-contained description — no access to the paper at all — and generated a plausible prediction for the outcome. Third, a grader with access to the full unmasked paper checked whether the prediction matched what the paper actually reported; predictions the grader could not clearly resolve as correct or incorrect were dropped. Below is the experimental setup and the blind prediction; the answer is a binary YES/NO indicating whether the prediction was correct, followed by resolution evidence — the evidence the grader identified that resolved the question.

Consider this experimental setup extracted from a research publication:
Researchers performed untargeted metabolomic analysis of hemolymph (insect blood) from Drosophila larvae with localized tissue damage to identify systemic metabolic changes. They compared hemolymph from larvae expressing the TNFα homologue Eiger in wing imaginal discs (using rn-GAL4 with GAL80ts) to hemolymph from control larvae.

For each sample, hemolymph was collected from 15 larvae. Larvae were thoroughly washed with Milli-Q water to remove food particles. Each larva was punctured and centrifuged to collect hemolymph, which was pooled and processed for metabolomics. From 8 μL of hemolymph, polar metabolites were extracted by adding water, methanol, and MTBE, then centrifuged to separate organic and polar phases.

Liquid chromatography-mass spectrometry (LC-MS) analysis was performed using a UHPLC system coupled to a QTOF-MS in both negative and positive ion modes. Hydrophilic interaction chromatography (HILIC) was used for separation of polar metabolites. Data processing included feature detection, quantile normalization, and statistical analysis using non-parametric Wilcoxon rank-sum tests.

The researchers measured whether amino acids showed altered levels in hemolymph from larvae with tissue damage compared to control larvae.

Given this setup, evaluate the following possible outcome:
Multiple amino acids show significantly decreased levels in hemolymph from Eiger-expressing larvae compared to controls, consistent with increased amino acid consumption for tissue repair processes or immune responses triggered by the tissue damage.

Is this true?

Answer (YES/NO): NO